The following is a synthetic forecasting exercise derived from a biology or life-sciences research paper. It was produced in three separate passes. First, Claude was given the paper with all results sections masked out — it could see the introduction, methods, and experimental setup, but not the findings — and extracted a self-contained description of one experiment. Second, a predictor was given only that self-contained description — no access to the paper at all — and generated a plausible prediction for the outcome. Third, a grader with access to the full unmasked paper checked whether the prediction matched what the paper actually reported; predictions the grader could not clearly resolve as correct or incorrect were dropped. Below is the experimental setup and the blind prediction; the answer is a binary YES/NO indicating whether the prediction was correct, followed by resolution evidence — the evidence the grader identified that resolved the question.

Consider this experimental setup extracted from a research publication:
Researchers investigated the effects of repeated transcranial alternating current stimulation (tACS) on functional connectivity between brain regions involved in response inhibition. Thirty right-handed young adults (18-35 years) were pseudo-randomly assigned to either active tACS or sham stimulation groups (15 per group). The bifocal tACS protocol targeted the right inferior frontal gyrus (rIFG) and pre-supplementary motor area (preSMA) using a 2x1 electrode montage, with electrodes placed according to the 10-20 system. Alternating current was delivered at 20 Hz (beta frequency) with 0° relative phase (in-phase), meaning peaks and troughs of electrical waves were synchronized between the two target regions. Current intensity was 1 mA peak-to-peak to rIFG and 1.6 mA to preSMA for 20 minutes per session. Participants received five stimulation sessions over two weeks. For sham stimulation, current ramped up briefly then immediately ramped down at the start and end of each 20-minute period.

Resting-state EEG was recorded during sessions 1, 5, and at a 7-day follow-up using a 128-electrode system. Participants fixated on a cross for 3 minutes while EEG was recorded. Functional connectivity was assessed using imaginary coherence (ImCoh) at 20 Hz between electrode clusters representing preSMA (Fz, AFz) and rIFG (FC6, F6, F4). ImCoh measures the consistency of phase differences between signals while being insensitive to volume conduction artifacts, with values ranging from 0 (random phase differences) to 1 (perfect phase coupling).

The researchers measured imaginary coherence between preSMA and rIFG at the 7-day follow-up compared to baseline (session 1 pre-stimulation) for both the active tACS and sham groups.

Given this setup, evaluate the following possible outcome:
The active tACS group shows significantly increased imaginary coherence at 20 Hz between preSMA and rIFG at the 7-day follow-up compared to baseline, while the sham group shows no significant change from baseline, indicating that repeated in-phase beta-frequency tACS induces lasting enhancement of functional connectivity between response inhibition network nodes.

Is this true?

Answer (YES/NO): NO